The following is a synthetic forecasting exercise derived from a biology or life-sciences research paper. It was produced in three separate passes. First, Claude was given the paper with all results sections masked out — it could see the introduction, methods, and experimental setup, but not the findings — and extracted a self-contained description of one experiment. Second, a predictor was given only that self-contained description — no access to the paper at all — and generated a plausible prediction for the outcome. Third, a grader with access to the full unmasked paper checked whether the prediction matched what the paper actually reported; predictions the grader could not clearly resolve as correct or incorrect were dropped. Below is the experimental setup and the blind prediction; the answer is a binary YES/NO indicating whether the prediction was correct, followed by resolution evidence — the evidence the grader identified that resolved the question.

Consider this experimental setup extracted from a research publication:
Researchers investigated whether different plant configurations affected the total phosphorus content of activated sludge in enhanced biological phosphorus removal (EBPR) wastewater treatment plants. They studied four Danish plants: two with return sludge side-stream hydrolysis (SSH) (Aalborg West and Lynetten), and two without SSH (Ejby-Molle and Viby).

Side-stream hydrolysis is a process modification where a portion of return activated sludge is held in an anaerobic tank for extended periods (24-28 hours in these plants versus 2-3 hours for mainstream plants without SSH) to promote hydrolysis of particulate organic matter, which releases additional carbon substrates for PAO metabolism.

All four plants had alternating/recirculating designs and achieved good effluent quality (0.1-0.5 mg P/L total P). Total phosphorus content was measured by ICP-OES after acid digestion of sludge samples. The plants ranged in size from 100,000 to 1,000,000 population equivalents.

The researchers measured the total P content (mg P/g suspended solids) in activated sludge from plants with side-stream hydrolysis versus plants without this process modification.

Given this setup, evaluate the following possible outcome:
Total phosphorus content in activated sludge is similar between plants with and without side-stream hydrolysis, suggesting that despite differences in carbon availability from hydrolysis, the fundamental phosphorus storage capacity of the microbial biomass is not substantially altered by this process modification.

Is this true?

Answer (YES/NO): YES